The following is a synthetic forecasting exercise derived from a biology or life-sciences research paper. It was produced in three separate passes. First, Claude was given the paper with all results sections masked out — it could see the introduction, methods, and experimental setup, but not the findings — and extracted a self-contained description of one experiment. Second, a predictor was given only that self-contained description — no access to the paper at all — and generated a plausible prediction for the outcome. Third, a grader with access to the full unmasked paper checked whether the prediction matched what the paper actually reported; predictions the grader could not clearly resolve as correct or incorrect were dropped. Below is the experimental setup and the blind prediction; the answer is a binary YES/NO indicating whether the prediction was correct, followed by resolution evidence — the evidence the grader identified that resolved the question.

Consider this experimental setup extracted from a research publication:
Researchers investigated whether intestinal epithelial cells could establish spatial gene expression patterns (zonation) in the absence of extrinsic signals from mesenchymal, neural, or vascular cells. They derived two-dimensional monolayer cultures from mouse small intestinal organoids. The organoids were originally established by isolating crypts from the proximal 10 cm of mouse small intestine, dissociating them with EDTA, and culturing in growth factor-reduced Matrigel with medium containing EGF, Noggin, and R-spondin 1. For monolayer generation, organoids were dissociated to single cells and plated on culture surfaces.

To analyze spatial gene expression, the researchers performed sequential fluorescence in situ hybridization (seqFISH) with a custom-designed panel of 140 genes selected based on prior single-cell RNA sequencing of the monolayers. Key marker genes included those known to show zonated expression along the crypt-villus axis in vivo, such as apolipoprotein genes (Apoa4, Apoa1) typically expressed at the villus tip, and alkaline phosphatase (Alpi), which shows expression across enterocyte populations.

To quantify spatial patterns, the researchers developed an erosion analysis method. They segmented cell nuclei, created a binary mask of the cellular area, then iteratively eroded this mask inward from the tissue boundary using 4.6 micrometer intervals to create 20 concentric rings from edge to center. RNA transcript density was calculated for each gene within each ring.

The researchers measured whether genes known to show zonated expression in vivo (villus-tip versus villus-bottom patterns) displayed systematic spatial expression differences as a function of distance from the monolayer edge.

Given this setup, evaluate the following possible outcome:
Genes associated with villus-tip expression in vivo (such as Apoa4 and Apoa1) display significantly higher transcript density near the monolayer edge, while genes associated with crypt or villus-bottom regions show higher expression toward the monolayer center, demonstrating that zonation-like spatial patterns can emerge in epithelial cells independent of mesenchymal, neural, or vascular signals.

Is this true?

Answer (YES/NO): YES